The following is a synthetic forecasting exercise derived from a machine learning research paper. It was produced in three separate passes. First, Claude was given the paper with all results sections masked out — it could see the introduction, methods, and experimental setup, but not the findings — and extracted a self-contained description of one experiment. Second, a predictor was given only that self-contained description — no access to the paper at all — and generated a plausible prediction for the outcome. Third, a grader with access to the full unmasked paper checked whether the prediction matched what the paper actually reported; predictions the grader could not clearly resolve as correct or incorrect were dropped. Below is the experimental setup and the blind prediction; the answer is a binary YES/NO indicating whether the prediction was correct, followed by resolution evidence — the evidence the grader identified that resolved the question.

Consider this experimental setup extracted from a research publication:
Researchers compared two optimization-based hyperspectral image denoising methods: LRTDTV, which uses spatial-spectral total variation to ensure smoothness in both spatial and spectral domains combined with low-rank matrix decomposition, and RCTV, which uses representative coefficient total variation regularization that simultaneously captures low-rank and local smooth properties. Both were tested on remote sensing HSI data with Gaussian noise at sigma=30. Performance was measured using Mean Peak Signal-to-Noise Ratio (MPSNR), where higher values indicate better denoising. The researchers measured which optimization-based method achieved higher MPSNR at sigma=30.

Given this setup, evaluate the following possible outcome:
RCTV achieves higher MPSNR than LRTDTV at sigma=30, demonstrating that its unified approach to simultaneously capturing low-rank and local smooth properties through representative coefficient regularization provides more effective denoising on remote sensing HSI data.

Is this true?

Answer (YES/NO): YES